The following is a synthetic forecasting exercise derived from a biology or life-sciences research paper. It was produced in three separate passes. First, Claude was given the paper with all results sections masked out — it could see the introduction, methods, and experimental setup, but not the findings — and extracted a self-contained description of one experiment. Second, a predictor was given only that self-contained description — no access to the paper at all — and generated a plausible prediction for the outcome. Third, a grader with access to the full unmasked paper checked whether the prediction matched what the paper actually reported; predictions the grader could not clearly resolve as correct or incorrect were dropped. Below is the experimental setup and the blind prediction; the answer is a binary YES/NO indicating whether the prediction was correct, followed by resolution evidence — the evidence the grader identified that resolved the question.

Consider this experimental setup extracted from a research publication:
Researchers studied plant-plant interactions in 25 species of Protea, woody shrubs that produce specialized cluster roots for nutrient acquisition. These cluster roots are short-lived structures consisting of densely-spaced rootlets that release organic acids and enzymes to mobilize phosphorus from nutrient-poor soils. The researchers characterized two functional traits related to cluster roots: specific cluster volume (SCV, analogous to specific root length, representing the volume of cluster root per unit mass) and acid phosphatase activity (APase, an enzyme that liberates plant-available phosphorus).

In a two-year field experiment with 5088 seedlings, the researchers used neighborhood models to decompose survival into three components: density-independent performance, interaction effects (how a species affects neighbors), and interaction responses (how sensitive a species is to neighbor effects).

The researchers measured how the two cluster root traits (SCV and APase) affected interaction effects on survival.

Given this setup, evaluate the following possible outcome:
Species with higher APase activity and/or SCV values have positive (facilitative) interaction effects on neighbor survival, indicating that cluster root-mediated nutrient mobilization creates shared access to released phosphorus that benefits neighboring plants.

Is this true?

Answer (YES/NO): YES